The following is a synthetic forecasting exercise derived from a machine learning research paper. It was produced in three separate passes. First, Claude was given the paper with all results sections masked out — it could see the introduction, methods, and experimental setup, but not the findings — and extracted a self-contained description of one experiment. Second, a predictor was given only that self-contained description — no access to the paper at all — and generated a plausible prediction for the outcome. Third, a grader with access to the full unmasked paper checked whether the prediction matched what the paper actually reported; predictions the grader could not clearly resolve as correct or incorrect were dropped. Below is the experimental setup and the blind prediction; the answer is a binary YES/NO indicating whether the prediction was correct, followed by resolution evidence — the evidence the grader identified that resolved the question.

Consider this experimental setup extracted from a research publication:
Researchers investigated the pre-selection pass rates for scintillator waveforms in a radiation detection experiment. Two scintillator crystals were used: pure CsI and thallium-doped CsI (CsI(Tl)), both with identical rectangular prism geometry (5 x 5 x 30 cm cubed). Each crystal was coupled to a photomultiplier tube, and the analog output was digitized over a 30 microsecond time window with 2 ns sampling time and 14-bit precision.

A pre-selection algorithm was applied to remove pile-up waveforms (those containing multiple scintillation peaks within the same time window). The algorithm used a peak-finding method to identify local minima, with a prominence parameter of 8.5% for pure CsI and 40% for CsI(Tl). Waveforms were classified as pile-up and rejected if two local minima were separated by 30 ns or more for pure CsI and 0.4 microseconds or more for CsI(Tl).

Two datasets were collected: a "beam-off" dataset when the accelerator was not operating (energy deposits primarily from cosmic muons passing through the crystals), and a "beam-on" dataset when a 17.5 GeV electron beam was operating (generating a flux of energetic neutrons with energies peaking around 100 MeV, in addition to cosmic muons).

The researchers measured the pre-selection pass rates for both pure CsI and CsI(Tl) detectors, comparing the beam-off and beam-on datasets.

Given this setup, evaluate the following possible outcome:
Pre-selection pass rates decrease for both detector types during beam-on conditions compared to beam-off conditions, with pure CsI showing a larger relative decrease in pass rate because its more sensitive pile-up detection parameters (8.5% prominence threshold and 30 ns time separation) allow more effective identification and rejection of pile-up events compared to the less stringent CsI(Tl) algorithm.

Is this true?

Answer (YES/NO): YES